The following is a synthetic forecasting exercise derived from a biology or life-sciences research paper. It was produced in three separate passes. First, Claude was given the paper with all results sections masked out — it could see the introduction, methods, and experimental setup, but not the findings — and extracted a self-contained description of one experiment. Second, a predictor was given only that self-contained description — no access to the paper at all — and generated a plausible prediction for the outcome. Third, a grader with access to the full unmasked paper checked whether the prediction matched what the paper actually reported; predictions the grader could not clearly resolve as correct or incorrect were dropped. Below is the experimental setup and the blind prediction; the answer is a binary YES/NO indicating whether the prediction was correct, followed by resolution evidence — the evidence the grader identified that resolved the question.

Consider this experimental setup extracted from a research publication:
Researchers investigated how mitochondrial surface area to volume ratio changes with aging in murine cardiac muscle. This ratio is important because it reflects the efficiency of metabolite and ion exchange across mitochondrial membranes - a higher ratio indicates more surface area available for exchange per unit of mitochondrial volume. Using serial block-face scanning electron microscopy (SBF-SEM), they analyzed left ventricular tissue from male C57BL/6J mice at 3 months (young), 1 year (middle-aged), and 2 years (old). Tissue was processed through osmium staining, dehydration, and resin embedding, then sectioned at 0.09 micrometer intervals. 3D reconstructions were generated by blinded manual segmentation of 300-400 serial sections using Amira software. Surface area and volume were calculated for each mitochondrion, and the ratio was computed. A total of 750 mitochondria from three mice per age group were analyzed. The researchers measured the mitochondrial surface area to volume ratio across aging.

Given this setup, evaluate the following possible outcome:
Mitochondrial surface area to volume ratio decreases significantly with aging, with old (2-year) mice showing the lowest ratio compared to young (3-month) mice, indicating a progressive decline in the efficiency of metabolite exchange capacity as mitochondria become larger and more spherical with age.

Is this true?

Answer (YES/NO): NO